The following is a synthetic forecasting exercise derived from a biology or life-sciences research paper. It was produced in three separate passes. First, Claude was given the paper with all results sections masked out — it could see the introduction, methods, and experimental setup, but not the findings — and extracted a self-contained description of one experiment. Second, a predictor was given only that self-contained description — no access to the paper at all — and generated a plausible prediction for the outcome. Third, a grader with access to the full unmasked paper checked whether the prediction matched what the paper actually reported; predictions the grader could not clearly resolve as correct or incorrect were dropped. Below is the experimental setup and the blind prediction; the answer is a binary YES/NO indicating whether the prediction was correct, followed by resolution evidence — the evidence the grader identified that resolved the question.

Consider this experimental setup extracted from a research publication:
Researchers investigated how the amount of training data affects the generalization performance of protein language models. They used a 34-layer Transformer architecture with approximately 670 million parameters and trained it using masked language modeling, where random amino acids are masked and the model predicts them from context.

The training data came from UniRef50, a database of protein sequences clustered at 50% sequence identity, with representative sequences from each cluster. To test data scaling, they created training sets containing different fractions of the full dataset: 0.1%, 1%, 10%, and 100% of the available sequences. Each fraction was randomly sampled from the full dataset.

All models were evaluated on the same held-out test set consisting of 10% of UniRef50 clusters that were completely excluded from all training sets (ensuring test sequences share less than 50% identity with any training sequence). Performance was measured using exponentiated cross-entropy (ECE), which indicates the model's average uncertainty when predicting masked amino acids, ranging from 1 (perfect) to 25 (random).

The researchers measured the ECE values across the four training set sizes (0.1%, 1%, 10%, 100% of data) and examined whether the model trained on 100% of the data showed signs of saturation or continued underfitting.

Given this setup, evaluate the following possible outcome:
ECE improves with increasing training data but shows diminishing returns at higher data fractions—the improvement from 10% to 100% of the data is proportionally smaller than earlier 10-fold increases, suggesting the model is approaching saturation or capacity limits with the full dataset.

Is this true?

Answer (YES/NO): NO